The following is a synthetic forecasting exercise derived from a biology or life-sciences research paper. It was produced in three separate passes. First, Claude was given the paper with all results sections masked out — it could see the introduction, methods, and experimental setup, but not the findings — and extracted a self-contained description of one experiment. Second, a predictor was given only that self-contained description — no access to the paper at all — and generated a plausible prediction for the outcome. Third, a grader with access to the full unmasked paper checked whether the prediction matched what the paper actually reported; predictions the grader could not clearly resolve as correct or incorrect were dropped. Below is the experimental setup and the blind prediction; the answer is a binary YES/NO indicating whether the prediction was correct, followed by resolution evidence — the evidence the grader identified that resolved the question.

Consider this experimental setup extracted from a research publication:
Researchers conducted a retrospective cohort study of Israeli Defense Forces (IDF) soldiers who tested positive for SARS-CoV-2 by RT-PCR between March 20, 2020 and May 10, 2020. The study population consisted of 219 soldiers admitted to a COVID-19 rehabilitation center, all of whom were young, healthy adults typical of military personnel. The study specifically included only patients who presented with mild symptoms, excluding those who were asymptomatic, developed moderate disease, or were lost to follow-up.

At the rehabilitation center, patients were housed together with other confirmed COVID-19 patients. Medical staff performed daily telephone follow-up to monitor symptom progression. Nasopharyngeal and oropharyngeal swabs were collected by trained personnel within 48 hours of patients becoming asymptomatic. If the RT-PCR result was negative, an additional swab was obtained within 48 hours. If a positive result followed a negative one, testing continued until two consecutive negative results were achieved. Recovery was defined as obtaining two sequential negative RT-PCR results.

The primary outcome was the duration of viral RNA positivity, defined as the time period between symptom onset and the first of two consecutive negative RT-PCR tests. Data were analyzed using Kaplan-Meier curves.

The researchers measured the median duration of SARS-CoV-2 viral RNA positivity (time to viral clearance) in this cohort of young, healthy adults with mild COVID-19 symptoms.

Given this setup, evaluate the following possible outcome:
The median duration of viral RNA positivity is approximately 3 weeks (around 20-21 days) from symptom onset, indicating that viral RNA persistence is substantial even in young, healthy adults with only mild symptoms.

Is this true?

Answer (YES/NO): YES